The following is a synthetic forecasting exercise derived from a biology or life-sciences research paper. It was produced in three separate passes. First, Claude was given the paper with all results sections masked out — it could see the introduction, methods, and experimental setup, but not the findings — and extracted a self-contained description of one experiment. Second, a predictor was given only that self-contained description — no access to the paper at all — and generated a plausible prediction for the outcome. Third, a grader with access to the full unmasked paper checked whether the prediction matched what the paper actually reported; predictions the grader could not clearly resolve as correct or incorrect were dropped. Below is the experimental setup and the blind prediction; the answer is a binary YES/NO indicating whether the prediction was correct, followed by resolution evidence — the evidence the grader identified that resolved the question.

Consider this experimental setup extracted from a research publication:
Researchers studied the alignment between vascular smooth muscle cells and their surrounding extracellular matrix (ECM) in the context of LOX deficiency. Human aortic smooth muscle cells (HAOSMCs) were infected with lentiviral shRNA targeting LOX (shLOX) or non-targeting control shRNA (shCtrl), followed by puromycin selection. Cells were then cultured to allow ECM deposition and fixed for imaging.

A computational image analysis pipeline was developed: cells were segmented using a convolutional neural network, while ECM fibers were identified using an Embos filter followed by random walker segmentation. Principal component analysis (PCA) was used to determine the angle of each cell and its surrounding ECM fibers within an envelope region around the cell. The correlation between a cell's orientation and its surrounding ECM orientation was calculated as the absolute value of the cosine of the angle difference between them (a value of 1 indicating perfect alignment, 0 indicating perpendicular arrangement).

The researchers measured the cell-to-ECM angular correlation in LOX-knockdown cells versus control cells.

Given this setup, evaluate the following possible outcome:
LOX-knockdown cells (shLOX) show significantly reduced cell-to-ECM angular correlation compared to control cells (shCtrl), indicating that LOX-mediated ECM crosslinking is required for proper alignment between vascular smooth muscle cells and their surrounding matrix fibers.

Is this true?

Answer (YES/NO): NO